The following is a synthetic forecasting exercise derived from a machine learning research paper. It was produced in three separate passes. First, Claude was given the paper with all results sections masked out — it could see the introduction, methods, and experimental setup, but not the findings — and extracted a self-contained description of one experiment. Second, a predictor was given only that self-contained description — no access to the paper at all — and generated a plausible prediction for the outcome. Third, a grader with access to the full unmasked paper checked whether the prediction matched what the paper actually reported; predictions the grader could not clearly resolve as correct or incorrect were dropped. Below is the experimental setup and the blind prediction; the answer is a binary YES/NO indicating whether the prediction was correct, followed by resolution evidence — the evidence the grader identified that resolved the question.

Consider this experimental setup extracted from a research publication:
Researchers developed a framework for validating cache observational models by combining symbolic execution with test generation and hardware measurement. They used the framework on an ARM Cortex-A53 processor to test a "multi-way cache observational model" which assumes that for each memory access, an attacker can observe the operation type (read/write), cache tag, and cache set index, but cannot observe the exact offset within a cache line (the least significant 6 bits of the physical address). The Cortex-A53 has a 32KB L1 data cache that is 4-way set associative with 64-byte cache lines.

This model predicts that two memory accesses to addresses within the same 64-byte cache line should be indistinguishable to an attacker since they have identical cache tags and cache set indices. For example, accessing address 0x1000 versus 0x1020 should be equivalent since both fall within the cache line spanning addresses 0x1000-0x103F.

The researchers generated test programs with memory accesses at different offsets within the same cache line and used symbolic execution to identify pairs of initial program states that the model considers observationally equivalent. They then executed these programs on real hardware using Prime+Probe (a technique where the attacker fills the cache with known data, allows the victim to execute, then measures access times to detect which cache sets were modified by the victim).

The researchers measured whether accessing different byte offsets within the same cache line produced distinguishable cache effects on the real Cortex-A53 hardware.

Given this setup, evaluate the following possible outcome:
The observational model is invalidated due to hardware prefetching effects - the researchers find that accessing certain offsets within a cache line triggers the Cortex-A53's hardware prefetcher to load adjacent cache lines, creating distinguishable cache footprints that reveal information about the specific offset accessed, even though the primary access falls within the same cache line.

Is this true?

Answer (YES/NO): NO